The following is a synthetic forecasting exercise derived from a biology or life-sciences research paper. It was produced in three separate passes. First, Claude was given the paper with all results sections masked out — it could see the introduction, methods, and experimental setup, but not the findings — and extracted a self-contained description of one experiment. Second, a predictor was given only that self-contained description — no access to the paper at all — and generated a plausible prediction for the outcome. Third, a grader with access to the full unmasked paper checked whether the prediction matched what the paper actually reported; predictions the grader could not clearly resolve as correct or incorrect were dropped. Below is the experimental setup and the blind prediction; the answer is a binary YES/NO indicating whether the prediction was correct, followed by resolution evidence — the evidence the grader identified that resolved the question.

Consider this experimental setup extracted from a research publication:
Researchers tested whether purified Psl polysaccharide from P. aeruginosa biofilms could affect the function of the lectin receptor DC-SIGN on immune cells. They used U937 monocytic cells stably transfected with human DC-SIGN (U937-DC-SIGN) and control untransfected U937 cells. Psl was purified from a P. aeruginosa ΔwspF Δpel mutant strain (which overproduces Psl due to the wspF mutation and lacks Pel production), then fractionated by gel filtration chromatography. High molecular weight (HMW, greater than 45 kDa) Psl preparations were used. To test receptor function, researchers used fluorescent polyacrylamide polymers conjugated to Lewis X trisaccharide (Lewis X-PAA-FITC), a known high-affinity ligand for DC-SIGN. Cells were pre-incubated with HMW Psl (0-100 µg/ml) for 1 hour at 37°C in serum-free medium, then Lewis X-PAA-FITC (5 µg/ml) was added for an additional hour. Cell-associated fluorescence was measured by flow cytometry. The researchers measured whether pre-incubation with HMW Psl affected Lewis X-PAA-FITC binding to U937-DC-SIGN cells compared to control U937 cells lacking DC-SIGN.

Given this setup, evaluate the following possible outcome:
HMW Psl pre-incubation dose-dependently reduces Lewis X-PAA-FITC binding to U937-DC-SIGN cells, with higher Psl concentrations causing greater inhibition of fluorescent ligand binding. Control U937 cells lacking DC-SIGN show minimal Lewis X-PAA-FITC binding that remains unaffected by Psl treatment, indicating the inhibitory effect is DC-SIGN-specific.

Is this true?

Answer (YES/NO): NO